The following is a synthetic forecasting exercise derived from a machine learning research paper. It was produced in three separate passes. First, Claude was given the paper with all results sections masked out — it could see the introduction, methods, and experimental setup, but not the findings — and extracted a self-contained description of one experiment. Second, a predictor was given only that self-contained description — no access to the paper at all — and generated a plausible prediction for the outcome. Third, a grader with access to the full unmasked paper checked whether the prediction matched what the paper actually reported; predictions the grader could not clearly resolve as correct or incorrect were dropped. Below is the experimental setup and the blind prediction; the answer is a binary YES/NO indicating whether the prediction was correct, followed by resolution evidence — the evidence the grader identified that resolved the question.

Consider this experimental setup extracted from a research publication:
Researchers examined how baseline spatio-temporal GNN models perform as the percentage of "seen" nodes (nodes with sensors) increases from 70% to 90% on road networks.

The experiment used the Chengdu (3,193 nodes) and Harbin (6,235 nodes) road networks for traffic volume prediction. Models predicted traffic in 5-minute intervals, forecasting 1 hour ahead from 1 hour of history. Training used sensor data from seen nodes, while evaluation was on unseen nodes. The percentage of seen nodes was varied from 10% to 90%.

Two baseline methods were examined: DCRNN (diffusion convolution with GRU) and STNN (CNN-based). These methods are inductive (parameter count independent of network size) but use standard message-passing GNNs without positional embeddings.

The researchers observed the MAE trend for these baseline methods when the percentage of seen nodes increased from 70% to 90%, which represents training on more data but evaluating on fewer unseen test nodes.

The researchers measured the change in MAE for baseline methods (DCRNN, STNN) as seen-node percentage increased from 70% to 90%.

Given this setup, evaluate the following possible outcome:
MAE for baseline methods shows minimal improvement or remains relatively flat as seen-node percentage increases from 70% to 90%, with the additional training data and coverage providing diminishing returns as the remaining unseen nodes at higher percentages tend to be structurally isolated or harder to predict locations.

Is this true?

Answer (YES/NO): NO